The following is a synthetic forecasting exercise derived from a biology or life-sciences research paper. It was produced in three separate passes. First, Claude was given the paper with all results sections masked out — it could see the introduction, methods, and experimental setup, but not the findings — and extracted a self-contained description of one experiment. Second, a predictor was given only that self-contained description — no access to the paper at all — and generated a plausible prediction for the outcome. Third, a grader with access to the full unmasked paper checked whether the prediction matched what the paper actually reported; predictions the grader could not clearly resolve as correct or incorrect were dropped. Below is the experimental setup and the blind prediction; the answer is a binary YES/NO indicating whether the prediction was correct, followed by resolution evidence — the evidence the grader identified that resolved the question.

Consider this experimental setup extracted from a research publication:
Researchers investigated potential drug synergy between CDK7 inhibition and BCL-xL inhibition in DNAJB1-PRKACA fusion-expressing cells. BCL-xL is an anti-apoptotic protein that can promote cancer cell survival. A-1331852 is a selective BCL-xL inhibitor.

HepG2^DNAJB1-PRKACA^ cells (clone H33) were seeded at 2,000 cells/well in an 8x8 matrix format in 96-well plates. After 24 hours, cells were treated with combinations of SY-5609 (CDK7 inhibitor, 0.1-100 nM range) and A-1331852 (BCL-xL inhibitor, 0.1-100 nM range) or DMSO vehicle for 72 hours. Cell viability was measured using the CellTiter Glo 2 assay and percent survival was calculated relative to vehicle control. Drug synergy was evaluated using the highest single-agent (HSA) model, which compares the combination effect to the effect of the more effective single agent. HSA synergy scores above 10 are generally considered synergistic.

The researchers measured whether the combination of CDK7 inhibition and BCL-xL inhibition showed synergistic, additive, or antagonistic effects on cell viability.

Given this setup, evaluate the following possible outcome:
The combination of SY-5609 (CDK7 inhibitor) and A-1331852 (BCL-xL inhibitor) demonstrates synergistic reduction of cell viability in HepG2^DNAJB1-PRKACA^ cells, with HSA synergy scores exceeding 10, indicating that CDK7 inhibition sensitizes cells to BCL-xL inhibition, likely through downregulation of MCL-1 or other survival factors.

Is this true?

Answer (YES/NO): NO